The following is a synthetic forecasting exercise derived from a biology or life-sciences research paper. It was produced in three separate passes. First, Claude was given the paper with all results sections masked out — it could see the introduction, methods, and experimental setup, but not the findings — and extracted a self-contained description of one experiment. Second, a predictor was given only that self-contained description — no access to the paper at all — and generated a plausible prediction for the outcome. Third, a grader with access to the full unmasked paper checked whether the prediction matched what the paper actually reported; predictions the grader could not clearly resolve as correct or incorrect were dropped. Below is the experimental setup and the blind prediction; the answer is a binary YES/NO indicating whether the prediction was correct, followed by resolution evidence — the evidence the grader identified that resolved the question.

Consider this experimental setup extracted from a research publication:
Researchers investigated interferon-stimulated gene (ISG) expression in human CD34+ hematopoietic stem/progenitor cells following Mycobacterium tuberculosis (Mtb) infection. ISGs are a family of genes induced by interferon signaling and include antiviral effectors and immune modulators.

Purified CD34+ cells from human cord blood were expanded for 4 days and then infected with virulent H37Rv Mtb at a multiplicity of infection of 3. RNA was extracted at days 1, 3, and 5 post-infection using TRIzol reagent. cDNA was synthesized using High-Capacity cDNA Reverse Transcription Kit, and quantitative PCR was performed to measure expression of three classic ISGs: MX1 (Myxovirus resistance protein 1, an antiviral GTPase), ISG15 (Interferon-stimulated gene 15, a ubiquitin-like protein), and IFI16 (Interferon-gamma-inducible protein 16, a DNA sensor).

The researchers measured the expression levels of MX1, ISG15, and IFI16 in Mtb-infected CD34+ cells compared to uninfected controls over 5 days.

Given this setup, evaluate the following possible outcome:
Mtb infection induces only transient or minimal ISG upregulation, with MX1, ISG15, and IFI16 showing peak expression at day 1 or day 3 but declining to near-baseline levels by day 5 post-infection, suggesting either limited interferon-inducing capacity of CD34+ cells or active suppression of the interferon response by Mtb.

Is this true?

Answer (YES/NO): NO